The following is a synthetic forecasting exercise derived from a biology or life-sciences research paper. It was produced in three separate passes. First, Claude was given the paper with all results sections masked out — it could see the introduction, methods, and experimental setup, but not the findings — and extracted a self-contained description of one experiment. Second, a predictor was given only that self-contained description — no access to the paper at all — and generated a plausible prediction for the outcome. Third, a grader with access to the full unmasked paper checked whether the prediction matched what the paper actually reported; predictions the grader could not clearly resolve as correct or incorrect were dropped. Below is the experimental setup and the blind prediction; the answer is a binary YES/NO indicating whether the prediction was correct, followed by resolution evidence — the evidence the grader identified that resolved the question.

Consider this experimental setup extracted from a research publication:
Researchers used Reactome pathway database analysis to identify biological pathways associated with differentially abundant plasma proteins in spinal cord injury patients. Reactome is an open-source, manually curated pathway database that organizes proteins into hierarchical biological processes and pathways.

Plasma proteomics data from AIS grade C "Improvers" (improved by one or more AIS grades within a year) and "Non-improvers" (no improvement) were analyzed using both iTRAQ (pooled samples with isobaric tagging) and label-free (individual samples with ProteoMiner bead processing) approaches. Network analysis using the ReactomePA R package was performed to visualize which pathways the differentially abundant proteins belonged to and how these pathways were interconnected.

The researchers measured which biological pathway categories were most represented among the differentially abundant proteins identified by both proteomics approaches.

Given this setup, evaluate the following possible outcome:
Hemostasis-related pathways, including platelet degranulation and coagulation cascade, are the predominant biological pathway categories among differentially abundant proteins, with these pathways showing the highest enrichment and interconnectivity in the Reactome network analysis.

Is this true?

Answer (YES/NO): NO